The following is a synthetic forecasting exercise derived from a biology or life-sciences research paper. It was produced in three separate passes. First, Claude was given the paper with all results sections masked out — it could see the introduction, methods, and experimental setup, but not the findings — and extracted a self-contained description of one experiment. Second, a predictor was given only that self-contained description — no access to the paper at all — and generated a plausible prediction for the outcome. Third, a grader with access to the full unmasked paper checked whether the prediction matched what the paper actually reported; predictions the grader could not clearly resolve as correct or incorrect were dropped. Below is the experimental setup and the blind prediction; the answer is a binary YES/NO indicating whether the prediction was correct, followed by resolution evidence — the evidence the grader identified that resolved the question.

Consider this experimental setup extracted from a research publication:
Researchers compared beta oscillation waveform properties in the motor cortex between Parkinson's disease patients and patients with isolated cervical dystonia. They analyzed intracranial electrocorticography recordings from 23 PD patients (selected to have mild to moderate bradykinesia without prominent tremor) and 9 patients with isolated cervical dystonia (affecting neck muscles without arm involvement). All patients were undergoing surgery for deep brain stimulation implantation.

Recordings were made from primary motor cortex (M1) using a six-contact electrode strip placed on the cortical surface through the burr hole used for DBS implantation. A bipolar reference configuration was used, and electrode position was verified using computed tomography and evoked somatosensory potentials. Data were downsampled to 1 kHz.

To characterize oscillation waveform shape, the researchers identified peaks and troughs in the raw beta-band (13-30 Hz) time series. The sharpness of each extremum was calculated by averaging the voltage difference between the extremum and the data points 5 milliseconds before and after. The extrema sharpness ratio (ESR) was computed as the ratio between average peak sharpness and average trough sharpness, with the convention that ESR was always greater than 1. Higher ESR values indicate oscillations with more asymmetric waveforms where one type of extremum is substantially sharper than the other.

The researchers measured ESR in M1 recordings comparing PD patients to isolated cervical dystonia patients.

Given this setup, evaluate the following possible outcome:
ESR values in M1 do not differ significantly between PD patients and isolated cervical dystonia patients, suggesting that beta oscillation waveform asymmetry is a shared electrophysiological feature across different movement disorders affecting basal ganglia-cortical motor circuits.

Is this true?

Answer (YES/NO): NO